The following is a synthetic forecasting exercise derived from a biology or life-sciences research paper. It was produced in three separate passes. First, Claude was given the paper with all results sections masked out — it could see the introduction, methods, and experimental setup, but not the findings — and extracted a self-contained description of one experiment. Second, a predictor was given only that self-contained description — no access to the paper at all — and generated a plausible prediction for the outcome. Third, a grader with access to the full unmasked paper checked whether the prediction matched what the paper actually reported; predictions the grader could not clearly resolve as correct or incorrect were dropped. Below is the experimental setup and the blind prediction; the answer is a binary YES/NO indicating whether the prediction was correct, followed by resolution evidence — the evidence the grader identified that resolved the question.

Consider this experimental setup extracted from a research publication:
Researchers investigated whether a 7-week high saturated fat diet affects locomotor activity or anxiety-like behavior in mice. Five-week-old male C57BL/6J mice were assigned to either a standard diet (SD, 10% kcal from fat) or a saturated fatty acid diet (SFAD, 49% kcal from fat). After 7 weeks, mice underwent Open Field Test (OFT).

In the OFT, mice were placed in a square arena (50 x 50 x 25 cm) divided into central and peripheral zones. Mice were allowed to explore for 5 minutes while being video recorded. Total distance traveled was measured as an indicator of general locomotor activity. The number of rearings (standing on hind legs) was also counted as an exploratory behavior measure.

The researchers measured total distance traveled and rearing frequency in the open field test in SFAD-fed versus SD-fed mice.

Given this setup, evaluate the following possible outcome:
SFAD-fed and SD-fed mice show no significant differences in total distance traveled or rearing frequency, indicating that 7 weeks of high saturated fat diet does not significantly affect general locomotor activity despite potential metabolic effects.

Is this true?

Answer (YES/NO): YES